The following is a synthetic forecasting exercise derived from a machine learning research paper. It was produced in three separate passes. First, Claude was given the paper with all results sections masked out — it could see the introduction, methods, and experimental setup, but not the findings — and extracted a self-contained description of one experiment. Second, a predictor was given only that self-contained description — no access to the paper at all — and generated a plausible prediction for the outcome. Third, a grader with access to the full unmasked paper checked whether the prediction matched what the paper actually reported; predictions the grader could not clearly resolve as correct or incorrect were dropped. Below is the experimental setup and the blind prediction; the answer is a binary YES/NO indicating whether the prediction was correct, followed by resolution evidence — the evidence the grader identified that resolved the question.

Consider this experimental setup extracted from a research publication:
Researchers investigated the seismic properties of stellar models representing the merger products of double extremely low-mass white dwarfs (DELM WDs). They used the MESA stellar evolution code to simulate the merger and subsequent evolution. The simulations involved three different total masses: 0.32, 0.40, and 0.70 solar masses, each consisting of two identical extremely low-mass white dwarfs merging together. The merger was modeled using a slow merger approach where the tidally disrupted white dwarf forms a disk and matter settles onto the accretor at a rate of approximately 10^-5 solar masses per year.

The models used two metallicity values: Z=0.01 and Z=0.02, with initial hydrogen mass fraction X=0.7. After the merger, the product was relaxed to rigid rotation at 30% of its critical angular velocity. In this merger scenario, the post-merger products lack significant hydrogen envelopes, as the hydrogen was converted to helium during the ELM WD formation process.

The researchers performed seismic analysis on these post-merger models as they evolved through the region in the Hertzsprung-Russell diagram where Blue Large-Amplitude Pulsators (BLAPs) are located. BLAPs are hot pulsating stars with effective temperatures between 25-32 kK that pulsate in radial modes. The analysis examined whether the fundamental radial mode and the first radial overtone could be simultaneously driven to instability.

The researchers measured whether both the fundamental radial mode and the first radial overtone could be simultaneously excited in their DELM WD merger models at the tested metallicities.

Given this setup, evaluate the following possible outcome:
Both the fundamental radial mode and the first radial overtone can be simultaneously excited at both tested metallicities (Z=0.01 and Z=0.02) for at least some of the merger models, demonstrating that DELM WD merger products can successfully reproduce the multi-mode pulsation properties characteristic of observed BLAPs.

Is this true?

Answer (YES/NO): NO